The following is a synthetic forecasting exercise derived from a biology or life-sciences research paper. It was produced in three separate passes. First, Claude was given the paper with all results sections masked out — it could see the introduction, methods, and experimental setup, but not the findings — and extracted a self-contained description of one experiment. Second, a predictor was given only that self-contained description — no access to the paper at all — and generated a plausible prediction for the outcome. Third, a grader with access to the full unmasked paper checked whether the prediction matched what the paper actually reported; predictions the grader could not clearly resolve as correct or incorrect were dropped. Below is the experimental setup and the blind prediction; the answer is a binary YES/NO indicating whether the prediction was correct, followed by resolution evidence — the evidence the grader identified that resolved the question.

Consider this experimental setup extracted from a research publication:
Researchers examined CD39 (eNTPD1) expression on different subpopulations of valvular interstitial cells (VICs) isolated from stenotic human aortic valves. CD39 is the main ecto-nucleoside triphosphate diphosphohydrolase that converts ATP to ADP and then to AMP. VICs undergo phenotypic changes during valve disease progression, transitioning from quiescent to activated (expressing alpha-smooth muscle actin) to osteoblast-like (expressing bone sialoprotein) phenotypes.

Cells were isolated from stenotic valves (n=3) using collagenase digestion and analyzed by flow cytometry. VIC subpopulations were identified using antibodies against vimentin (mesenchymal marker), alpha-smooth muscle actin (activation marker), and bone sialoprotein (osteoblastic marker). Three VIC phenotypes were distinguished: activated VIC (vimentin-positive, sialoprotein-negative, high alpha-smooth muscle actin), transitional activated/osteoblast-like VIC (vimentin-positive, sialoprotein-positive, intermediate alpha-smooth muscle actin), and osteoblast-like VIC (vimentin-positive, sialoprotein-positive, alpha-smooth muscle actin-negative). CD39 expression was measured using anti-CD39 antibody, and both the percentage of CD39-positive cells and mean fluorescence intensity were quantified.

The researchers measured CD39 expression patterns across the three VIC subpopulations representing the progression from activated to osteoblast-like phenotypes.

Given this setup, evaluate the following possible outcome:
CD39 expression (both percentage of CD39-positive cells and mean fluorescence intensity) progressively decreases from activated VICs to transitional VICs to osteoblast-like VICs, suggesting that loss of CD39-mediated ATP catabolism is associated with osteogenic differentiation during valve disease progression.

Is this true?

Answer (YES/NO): NO